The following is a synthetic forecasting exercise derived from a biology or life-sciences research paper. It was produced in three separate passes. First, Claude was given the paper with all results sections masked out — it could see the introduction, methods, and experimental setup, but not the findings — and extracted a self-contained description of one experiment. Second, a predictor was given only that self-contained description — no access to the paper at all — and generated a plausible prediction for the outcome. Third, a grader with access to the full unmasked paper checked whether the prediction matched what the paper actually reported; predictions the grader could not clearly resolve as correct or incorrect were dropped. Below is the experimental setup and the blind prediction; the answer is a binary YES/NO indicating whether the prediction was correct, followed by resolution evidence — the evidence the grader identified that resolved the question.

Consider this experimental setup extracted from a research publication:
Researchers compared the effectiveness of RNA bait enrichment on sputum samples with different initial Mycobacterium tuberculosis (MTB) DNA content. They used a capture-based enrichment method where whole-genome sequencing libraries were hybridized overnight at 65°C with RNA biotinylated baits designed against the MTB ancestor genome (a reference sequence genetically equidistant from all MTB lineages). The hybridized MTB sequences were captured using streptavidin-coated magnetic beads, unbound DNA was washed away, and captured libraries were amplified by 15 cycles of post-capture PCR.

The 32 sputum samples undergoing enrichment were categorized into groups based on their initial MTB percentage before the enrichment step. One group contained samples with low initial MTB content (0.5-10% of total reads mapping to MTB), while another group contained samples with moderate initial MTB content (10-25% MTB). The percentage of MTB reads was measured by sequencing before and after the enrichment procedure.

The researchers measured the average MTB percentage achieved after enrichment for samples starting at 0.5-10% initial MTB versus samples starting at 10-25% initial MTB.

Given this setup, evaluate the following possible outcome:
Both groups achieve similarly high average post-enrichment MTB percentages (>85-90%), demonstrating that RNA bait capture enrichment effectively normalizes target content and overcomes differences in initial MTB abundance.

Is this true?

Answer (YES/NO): NO